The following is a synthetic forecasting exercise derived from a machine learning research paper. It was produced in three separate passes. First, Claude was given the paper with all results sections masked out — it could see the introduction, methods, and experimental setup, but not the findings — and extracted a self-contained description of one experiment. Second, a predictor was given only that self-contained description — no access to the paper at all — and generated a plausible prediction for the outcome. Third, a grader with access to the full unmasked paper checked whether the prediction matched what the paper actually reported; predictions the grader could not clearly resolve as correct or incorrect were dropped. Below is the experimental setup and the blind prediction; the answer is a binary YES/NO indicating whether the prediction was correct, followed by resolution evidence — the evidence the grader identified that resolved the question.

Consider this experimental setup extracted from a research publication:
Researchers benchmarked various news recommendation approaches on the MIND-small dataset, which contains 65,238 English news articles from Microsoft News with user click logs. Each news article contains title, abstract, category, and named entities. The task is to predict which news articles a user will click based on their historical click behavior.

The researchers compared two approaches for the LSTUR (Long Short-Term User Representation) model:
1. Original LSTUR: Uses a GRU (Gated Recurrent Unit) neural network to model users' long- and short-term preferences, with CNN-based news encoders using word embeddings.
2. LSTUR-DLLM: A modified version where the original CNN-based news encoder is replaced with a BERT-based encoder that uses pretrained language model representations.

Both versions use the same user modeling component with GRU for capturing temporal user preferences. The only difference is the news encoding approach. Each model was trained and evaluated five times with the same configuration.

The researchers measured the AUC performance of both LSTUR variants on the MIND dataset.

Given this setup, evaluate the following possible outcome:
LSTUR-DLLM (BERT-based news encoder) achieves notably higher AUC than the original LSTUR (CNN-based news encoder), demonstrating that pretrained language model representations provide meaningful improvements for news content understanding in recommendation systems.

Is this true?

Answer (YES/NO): NO